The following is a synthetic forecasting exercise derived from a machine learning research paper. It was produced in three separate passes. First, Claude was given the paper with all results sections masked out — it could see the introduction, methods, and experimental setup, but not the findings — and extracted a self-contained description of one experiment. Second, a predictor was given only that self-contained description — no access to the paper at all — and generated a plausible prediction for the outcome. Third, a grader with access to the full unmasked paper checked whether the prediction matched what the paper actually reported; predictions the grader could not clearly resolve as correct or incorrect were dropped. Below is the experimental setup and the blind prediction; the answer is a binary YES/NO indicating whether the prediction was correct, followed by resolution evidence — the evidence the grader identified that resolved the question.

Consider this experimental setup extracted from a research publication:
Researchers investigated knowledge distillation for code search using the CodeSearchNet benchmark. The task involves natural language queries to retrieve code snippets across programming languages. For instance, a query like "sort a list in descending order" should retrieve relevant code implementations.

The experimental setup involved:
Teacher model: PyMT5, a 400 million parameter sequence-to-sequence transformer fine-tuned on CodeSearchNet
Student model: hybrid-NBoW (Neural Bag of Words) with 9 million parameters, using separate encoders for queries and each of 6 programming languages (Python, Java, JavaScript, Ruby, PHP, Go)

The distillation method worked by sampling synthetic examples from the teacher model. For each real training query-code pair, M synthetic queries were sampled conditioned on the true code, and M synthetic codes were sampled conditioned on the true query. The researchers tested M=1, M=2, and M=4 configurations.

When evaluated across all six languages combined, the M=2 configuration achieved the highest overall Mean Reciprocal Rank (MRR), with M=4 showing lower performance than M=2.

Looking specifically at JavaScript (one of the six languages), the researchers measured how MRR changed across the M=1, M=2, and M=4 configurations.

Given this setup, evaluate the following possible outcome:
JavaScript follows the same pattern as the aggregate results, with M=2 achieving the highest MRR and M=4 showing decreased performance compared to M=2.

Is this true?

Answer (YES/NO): NO